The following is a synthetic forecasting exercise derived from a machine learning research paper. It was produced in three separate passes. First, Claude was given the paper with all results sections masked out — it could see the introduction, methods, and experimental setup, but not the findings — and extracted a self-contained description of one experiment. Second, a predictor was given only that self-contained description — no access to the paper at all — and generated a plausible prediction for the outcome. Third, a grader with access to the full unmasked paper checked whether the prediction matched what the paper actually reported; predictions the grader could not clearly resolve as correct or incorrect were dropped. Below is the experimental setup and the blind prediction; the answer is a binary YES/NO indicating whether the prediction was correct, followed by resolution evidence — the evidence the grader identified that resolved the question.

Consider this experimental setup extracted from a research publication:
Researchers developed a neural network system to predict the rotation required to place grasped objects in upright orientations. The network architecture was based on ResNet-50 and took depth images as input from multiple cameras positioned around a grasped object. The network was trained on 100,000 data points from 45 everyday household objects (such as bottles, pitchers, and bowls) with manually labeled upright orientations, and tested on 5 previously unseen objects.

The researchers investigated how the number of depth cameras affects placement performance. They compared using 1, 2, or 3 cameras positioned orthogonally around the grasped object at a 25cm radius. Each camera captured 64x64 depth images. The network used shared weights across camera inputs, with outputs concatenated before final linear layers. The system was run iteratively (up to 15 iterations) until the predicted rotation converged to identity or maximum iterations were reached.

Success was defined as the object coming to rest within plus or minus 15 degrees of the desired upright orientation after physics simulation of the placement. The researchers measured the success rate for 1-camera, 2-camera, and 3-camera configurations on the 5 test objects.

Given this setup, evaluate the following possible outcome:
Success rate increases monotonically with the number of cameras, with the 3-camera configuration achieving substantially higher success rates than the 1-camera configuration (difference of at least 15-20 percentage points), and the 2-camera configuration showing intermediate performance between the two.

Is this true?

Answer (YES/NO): NO